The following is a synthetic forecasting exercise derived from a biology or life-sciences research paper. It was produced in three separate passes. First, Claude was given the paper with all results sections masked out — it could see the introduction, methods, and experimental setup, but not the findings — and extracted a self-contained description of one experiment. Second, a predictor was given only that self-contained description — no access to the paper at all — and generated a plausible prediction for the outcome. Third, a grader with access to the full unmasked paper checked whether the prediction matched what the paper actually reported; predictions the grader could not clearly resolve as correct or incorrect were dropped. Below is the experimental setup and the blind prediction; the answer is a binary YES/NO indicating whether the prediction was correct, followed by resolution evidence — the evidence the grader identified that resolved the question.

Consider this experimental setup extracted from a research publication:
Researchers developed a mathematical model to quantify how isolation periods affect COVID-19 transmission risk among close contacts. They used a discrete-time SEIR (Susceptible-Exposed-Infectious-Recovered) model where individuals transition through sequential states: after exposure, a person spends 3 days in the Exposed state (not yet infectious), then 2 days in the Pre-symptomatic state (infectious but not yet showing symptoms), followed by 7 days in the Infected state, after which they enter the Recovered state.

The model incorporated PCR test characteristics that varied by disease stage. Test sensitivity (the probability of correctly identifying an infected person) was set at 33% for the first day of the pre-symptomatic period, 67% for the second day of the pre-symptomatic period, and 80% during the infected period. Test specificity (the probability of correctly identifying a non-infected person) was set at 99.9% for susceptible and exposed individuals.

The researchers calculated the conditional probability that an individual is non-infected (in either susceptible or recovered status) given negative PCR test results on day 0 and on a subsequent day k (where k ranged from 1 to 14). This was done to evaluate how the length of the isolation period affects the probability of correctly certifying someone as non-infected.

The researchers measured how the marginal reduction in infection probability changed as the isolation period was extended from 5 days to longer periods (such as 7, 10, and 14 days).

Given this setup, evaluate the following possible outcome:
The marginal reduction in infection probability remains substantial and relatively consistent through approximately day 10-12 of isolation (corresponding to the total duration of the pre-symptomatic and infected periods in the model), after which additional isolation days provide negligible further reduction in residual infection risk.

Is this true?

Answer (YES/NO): NO